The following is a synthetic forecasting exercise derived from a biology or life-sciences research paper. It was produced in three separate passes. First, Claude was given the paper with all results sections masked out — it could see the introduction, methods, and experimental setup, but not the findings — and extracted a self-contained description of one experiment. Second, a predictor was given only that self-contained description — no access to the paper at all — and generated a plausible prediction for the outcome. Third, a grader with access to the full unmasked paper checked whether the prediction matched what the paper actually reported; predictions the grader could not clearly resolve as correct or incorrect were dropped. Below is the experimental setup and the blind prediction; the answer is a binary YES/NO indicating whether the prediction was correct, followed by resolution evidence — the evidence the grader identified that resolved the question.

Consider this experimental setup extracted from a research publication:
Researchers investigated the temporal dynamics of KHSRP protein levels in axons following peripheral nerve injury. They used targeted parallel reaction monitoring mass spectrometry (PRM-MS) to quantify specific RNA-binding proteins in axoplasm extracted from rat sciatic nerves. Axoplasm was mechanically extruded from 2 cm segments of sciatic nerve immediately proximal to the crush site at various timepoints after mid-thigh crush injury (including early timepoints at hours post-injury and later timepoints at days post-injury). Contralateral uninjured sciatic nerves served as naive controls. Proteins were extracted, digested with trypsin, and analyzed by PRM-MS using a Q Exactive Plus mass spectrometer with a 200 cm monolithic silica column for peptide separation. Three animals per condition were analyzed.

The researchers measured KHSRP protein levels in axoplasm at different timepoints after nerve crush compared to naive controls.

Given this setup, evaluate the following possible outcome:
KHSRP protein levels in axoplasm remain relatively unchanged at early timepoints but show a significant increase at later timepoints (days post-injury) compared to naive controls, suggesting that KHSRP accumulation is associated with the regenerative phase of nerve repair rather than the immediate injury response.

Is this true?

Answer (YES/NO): NO